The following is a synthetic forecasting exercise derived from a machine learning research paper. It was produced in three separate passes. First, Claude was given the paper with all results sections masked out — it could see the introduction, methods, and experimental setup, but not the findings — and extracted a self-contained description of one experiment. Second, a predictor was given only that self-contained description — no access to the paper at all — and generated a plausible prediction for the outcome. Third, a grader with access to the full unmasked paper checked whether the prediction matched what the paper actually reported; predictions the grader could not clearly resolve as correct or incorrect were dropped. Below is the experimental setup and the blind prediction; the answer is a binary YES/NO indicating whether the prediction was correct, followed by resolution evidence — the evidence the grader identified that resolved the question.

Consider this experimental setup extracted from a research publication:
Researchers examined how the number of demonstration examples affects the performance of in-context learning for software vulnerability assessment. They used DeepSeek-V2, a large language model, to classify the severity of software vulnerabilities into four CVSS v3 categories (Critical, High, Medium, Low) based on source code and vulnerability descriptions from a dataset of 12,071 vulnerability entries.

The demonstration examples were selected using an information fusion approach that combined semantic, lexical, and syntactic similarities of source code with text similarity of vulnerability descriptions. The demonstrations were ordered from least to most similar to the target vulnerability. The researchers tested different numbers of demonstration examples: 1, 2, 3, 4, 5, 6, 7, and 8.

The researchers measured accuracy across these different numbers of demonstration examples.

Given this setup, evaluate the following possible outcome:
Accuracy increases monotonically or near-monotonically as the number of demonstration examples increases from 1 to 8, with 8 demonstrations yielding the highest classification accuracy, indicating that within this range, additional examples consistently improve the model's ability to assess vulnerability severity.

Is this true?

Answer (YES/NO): NO